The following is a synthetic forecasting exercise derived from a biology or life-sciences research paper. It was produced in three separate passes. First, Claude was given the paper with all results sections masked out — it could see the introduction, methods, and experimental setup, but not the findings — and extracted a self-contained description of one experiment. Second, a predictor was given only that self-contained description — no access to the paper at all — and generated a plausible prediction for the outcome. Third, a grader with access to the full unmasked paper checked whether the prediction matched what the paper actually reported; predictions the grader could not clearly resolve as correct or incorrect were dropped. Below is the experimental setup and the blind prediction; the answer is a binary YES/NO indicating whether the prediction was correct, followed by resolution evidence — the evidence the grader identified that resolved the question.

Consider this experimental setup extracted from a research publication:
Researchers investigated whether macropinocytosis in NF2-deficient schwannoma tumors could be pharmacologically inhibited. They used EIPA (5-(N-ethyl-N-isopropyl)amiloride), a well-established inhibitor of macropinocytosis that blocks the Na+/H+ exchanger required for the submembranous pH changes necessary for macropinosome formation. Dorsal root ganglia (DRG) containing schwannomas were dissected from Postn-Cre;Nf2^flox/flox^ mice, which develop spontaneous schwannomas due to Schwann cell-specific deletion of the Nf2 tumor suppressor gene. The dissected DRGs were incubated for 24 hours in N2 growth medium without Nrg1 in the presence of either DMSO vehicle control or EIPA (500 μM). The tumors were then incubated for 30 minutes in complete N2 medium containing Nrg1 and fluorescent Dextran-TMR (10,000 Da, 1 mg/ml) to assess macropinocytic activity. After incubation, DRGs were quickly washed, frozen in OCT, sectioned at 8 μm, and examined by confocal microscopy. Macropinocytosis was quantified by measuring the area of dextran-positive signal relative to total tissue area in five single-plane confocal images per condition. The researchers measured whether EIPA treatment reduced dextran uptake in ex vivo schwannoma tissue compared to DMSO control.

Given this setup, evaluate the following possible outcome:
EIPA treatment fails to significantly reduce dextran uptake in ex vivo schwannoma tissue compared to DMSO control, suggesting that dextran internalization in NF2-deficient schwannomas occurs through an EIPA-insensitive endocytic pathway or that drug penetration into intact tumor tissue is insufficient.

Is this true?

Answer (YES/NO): NO